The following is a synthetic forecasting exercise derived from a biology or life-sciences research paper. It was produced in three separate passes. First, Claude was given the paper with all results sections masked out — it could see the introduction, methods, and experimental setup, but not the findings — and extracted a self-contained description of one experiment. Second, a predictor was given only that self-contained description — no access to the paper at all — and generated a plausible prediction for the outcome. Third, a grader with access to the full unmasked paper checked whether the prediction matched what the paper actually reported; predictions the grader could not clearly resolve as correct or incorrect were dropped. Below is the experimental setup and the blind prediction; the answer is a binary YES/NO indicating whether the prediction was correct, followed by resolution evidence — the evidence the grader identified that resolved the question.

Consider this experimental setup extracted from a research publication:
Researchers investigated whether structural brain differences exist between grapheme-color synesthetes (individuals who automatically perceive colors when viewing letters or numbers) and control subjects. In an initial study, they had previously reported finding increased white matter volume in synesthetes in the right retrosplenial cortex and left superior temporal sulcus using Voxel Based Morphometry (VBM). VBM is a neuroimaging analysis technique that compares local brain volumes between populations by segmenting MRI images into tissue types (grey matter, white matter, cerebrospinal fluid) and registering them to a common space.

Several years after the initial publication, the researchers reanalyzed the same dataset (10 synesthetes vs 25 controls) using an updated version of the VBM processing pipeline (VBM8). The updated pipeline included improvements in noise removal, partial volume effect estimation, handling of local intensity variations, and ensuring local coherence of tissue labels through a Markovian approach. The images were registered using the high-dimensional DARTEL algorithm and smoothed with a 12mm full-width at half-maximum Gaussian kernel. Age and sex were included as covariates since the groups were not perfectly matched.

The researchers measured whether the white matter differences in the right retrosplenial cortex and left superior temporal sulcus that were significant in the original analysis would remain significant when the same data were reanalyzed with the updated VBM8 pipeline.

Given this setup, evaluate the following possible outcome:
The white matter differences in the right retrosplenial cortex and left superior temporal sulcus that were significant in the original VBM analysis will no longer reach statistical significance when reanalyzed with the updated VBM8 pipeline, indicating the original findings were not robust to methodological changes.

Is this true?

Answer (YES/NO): YES